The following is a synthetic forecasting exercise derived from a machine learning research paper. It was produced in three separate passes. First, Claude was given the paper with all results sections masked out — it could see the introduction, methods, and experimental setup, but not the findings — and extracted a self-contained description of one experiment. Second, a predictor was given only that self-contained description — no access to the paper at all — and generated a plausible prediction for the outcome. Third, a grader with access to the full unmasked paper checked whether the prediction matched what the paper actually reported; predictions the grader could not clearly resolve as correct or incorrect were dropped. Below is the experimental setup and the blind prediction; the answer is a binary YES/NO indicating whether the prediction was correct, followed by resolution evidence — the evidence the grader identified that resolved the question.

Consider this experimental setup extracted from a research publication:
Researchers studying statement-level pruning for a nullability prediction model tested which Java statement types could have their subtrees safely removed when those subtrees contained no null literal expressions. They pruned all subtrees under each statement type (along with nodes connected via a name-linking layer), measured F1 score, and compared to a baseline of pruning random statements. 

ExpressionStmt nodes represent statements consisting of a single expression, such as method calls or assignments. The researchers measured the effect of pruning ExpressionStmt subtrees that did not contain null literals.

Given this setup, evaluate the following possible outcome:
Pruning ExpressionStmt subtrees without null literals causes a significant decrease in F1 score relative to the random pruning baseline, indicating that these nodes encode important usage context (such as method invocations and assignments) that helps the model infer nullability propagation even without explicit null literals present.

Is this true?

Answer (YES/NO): YES